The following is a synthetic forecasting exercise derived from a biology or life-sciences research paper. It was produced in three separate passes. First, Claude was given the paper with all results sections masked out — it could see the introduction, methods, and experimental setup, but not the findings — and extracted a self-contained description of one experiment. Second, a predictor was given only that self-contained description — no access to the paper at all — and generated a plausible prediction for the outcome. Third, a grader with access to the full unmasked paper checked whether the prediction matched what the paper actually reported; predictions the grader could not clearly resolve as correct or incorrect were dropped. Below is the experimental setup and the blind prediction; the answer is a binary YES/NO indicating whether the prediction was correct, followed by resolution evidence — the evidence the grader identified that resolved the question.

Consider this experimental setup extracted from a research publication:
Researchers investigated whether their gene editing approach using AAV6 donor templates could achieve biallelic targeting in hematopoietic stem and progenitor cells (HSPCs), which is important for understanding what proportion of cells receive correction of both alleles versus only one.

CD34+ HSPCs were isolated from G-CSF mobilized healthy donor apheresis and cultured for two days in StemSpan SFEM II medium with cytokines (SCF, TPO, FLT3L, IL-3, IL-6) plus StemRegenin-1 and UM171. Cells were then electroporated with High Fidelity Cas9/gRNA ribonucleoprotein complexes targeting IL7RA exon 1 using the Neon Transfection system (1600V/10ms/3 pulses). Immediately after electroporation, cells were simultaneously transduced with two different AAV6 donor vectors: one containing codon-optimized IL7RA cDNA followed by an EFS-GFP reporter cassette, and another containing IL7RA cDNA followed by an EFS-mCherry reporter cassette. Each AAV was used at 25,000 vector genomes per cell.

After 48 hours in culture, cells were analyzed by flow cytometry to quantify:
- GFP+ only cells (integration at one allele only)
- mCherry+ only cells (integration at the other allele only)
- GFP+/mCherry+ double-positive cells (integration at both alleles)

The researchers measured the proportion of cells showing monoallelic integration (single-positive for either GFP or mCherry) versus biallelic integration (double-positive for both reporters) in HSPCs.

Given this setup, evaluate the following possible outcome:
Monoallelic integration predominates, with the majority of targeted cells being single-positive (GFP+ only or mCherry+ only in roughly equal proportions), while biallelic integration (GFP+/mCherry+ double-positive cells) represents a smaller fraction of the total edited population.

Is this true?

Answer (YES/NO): YES